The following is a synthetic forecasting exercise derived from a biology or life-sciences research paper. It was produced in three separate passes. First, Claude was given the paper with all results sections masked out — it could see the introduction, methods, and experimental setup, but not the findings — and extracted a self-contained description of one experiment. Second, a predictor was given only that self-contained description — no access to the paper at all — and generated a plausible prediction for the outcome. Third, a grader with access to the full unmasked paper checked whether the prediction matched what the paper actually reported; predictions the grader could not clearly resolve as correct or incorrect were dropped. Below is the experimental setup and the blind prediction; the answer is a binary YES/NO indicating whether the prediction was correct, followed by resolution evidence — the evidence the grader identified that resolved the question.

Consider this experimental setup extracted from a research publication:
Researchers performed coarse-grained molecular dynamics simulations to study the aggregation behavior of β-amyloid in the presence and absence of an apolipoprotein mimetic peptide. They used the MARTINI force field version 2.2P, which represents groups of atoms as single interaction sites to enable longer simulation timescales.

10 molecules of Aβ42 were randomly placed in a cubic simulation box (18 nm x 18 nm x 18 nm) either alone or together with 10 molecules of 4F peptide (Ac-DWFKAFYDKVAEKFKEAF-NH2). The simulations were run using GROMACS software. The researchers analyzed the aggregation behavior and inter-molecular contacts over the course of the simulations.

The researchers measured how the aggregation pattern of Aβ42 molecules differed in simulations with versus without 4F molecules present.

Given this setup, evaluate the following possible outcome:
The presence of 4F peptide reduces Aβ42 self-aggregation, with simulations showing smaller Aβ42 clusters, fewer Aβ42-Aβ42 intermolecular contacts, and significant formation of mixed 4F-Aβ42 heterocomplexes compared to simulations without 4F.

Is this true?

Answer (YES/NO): NO